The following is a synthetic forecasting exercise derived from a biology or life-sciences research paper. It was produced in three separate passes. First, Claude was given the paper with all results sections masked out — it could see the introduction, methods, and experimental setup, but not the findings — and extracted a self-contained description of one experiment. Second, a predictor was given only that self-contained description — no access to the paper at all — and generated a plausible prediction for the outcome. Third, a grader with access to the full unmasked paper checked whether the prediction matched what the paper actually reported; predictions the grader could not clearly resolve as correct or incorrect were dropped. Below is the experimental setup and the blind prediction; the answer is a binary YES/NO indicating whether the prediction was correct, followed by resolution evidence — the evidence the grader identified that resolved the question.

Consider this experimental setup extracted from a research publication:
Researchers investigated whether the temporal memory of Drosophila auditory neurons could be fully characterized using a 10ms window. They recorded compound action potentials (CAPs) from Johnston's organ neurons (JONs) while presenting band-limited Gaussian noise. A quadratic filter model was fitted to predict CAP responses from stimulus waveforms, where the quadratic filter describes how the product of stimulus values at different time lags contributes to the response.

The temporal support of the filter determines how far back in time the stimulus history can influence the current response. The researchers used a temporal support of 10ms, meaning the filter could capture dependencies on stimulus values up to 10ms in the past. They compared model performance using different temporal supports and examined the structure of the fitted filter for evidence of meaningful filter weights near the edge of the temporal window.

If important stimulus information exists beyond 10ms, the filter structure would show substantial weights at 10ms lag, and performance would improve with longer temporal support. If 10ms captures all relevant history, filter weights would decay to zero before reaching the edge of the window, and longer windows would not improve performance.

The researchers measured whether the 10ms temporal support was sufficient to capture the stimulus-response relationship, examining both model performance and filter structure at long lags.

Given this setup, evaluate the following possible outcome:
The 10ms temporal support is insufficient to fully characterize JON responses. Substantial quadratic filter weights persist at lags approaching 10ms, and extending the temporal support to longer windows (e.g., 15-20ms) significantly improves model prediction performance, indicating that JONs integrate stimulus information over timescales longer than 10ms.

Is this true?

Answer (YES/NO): NO